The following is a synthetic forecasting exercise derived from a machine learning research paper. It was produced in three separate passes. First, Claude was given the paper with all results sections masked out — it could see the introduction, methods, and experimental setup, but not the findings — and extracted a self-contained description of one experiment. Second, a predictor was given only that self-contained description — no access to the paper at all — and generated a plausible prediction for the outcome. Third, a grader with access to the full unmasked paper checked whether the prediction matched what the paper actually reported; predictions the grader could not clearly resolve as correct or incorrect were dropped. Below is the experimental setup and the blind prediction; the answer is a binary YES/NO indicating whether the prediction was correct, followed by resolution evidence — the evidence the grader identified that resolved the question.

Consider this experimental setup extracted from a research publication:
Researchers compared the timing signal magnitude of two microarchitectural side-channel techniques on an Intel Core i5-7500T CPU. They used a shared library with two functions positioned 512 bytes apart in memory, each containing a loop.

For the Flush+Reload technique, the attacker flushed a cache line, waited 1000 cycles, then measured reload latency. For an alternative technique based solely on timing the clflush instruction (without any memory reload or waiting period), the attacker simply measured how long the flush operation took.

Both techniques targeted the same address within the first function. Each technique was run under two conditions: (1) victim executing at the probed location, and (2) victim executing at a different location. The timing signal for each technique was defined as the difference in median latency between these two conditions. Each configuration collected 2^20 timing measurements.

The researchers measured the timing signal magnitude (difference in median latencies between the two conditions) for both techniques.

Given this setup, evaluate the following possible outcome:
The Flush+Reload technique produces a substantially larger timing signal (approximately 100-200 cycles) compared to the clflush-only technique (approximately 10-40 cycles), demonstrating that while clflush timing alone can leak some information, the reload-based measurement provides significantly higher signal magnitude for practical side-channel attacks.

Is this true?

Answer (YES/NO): NO